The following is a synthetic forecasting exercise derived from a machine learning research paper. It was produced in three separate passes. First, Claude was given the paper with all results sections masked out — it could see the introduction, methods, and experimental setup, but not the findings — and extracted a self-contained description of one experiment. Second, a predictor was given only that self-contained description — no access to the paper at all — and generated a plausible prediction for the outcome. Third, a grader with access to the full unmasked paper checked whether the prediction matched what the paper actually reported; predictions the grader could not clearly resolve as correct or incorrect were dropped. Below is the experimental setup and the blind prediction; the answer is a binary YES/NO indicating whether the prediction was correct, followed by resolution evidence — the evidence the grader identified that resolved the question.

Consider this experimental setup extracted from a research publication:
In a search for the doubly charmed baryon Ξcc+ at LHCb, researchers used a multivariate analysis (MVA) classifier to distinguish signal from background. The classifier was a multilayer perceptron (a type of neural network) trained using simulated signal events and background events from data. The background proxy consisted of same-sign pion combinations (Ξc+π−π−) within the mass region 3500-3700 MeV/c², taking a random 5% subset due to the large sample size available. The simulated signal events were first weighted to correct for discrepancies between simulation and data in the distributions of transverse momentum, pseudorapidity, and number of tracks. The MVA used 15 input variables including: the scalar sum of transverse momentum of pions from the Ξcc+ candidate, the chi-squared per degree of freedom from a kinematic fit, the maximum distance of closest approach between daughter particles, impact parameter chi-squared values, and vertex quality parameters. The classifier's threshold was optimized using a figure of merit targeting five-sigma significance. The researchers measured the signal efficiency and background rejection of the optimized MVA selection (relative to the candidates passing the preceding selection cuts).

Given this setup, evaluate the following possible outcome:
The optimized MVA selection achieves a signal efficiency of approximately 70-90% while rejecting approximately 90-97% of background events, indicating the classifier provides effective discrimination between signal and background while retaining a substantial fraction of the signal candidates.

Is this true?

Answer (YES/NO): NO